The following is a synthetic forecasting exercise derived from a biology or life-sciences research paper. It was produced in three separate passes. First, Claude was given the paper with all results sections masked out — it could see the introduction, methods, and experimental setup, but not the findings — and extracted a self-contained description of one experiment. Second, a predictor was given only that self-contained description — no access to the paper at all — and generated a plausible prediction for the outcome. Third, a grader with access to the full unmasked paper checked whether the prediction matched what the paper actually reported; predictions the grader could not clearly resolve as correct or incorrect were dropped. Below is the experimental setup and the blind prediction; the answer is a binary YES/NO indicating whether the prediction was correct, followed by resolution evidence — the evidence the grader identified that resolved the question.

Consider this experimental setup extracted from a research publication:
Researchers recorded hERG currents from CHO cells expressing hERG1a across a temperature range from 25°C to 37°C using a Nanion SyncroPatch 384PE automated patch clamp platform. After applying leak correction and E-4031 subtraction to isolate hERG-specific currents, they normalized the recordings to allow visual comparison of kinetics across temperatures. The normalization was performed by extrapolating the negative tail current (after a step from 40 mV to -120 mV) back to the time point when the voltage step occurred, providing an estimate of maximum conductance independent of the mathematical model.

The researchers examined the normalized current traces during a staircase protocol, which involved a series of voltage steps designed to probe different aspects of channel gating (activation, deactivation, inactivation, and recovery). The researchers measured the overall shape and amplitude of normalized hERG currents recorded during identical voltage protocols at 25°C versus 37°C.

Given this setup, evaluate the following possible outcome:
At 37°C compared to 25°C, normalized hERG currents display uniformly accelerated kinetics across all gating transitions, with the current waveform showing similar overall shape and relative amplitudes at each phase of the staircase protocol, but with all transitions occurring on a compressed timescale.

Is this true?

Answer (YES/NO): NO